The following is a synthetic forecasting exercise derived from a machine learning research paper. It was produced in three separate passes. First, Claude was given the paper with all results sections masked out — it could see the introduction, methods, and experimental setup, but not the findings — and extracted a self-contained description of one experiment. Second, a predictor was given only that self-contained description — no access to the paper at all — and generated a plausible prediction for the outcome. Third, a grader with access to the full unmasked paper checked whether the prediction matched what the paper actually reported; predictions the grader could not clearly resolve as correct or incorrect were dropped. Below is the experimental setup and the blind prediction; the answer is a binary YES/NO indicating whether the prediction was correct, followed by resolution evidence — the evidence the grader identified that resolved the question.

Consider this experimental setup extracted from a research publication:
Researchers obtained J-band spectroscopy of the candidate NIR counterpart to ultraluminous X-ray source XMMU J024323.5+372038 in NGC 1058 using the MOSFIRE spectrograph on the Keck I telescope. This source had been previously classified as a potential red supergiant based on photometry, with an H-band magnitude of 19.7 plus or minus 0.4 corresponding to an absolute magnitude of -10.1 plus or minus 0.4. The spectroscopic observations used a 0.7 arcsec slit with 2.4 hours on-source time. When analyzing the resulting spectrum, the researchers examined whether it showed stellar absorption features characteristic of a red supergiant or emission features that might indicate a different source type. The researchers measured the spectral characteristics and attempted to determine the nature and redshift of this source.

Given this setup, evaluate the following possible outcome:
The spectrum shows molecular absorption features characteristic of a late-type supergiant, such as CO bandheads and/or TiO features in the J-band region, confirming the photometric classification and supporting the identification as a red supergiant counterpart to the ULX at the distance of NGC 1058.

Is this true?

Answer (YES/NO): NO